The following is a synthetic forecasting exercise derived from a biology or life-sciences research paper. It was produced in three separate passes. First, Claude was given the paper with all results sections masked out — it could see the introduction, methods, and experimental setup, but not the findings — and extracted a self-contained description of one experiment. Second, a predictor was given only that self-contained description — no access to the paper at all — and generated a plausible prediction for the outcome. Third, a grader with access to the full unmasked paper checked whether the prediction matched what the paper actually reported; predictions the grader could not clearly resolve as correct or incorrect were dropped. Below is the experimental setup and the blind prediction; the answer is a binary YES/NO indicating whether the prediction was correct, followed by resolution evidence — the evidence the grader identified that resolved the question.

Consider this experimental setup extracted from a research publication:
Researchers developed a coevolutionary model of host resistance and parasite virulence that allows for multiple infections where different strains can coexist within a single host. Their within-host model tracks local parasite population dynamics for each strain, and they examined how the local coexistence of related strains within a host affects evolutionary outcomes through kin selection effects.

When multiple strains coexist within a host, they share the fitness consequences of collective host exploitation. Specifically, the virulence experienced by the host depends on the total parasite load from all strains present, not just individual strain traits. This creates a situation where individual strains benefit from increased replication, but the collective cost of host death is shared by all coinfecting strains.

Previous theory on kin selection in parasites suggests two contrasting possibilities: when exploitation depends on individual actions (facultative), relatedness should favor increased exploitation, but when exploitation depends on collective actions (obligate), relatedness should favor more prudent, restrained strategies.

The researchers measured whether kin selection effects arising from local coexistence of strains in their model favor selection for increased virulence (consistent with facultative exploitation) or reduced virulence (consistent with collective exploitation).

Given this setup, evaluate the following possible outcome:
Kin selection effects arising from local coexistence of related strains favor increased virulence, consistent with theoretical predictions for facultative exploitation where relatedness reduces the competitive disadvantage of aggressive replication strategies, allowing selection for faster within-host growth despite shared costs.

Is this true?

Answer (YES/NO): NO